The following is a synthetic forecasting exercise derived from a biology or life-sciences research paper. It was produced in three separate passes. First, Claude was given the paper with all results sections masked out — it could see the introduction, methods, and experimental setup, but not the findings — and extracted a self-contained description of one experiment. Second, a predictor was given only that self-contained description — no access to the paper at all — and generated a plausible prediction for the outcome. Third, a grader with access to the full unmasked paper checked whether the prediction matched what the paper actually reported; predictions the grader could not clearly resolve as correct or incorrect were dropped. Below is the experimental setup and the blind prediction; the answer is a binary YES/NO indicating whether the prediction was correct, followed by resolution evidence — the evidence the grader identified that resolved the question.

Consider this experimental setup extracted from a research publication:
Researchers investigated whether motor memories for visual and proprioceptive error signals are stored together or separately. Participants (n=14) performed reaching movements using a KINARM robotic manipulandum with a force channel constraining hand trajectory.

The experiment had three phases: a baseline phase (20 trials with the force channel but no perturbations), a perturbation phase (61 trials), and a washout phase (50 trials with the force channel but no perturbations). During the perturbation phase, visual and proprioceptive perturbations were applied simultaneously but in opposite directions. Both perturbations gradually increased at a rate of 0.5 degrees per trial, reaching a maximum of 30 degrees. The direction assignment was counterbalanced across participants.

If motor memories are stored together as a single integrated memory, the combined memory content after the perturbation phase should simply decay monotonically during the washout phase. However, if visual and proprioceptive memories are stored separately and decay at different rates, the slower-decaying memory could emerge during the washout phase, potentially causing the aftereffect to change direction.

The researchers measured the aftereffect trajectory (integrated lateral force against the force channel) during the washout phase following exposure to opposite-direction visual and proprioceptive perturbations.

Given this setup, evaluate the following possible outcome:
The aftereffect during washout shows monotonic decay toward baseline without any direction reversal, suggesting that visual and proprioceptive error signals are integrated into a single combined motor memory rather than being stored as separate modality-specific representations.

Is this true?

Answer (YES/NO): NO